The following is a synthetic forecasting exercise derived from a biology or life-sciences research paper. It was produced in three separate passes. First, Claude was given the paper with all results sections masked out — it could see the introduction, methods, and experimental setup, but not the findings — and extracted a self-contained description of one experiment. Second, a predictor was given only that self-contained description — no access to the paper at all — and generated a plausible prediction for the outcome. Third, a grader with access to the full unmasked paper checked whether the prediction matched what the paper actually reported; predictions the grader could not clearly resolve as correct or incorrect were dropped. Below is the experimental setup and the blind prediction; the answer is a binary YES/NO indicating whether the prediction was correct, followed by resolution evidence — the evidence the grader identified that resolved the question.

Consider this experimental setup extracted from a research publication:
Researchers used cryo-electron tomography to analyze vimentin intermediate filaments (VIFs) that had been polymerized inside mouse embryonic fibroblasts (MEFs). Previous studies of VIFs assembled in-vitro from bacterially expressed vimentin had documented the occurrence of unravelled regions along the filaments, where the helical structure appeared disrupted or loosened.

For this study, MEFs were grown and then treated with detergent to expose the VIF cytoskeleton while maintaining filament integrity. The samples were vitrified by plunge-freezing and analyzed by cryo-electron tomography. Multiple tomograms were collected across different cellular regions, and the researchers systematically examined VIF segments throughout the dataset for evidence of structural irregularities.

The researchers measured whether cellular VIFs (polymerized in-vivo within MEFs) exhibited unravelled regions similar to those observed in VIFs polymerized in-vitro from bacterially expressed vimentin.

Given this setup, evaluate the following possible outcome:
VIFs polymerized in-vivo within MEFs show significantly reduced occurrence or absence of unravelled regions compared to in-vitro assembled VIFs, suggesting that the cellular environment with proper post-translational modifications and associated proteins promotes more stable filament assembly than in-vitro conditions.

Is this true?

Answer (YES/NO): YES